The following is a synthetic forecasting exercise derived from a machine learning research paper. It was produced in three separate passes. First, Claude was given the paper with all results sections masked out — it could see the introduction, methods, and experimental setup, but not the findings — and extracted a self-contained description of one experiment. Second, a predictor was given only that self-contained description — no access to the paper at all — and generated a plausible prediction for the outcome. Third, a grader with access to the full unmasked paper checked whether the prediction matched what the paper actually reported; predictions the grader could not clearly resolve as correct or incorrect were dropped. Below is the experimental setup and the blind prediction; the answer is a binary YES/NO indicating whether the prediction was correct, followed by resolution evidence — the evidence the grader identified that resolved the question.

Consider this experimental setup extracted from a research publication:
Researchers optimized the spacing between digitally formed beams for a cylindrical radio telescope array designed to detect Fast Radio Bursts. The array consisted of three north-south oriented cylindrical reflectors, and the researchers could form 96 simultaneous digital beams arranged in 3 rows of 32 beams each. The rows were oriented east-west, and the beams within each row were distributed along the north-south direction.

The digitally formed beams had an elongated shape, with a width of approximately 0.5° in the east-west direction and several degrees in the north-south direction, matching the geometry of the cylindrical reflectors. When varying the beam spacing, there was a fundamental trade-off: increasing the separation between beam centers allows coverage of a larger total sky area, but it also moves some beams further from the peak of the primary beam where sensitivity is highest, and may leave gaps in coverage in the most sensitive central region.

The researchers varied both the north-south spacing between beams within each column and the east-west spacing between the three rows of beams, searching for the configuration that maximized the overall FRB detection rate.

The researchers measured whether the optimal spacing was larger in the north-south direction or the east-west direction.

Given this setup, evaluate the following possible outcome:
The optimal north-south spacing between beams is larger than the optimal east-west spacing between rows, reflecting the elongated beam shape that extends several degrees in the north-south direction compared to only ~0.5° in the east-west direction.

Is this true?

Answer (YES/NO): YES